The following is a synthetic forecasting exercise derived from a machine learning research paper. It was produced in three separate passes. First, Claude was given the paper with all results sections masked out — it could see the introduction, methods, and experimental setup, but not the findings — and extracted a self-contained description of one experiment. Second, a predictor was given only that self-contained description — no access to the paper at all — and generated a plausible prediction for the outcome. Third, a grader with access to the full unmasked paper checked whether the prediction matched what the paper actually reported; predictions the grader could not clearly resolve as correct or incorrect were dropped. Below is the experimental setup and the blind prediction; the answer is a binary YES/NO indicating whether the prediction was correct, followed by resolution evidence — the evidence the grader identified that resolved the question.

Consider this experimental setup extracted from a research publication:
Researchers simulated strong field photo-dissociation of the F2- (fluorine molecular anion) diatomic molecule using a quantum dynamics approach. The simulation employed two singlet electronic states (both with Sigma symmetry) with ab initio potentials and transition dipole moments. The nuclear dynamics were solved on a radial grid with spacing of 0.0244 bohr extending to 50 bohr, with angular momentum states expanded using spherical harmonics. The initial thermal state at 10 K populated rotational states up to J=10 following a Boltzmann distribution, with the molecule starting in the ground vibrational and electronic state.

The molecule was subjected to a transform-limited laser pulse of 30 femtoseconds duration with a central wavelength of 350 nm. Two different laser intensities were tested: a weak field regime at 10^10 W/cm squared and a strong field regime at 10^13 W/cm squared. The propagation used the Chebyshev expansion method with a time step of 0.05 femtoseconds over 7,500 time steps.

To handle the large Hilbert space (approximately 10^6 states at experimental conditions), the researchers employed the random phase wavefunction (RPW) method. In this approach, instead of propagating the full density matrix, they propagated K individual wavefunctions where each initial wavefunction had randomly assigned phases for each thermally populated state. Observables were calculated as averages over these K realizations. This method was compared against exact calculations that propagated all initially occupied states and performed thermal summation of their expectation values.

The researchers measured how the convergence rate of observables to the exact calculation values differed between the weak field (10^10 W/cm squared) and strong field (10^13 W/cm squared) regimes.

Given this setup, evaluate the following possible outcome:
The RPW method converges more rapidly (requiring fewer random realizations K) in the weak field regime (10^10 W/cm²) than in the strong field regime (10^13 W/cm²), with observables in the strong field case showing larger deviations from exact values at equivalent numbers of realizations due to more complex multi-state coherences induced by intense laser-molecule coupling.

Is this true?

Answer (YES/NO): YES